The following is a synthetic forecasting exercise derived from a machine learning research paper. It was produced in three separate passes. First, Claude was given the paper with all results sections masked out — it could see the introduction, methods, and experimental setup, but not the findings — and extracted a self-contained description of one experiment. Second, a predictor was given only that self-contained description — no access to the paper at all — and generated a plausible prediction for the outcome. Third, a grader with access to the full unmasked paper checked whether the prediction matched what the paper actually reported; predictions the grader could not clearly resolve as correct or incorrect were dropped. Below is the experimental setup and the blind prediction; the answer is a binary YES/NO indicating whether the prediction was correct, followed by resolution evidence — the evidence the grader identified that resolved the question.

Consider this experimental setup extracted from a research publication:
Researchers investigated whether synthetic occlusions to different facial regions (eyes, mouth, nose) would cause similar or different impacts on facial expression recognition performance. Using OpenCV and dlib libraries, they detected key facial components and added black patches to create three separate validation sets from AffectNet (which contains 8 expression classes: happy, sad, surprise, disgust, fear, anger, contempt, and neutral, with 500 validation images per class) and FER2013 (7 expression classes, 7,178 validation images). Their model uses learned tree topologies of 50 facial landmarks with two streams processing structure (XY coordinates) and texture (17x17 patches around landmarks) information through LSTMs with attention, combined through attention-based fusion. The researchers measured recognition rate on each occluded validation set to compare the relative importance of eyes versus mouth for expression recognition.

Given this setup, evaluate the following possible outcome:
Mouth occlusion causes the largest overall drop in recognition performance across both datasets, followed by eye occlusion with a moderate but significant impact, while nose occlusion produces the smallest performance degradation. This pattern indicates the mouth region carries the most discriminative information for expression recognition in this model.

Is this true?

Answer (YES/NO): NO